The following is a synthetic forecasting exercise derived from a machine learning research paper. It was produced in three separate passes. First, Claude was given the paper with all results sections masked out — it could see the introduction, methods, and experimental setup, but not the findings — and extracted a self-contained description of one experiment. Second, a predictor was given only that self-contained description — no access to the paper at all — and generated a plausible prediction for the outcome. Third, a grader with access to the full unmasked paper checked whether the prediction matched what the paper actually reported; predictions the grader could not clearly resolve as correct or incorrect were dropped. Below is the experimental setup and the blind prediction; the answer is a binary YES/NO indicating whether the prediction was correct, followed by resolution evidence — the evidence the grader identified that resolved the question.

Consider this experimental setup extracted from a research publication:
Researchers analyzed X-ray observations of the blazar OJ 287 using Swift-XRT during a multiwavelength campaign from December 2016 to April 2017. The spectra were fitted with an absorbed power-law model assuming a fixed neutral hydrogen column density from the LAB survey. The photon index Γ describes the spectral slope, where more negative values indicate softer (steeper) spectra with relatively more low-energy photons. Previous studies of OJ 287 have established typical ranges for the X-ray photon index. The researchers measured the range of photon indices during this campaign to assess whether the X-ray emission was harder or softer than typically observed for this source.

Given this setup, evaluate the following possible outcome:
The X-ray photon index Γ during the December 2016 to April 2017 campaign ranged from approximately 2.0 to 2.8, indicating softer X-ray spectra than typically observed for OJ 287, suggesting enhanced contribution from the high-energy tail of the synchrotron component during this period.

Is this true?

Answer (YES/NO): YES